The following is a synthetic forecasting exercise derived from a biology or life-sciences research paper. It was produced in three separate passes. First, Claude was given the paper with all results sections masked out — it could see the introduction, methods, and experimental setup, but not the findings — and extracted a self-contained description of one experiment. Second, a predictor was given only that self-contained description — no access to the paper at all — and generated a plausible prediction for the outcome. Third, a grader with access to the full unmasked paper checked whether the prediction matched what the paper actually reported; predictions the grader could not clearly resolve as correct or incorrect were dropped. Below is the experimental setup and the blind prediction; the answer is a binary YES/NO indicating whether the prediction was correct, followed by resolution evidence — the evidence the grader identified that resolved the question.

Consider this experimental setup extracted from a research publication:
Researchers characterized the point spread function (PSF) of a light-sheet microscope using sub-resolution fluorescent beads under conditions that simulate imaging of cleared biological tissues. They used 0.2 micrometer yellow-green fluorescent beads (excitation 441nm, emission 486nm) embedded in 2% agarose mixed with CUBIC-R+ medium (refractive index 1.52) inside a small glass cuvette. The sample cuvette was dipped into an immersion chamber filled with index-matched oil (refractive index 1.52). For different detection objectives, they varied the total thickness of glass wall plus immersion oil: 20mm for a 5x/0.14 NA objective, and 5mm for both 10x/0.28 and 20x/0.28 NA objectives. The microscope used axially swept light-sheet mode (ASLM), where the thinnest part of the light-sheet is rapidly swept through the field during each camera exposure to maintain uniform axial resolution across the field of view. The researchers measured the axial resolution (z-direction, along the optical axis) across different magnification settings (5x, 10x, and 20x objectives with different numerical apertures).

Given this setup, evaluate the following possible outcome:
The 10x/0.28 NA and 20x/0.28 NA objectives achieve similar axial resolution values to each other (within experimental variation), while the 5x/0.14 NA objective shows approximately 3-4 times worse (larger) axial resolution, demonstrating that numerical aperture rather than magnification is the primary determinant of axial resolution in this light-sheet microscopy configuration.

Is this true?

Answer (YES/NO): NO